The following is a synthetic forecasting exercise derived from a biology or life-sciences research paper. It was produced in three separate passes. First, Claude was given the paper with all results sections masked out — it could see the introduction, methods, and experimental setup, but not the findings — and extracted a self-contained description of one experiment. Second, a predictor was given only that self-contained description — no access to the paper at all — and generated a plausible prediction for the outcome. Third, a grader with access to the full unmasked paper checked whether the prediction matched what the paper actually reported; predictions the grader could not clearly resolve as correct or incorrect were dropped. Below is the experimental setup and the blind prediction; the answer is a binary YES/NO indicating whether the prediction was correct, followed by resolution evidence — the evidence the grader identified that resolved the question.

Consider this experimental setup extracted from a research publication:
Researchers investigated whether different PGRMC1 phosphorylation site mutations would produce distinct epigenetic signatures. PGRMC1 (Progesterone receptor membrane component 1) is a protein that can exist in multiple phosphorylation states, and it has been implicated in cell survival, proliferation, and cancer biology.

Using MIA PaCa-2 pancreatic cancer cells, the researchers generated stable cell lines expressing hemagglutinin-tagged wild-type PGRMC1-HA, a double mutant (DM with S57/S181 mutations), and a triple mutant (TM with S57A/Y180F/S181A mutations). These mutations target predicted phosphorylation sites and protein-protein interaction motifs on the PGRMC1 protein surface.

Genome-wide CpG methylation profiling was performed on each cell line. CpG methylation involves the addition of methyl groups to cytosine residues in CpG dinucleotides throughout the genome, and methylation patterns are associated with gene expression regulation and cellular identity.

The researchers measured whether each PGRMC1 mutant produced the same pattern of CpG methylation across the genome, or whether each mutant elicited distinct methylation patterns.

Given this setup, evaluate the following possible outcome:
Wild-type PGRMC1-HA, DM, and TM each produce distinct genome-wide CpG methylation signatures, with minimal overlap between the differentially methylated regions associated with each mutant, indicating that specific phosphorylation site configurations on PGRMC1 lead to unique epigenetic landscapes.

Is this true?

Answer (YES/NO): NO